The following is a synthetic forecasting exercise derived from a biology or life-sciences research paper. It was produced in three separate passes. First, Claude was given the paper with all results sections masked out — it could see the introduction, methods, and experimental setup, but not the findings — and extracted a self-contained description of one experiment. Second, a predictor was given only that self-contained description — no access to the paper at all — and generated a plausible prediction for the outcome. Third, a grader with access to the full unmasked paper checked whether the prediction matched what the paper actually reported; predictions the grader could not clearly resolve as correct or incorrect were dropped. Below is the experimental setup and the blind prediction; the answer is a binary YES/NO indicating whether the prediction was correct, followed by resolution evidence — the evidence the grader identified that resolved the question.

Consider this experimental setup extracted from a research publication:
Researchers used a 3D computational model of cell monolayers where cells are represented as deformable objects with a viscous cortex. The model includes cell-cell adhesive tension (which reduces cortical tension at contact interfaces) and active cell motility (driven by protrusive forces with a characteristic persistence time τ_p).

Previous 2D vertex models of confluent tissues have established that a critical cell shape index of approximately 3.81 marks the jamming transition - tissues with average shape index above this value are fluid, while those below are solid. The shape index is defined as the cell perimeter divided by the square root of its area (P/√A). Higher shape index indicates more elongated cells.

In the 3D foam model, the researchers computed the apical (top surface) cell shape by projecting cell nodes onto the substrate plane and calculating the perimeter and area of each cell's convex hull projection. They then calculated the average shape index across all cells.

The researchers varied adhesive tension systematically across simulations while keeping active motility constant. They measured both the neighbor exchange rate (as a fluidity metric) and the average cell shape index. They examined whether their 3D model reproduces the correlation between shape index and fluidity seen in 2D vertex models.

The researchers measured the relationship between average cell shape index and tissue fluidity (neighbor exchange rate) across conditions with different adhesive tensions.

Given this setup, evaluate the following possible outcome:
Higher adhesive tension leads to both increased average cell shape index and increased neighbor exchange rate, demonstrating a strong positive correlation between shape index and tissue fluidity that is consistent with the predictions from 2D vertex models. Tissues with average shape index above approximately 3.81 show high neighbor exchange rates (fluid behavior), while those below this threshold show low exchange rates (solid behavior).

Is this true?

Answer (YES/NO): NO